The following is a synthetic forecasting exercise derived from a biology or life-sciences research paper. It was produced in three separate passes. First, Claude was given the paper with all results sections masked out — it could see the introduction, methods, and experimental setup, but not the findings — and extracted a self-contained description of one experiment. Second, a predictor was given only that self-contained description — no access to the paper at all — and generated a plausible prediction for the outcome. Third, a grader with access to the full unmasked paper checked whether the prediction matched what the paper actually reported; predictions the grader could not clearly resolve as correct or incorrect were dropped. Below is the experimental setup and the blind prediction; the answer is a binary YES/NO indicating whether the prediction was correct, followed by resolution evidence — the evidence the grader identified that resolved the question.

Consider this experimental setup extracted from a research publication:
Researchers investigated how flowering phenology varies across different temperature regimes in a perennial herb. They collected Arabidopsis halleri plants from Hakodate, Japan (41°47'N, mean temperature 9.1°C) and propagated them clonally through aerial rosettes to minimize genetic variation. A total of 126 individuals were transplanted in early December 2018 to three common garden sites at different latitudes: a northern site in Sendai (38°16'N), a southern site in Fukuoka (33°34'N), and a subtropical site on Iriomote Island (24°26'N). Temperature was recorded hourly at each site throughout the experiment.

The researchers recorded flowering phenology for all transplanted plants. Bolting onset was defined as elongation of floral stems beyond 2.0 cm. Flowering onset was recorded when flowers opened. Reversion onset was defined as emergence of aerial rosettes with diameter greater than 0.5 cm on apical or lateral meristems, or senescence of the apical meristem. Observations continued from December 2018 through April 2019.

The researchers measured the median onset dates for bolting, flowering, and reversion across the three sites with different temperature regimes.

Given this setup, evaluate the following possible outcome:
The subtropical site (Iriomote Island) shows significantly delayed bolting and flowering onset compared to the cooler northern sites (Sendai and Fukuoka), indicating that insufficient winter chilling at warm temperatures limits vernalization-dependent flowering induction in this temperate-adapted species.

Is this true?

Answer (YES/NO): NO